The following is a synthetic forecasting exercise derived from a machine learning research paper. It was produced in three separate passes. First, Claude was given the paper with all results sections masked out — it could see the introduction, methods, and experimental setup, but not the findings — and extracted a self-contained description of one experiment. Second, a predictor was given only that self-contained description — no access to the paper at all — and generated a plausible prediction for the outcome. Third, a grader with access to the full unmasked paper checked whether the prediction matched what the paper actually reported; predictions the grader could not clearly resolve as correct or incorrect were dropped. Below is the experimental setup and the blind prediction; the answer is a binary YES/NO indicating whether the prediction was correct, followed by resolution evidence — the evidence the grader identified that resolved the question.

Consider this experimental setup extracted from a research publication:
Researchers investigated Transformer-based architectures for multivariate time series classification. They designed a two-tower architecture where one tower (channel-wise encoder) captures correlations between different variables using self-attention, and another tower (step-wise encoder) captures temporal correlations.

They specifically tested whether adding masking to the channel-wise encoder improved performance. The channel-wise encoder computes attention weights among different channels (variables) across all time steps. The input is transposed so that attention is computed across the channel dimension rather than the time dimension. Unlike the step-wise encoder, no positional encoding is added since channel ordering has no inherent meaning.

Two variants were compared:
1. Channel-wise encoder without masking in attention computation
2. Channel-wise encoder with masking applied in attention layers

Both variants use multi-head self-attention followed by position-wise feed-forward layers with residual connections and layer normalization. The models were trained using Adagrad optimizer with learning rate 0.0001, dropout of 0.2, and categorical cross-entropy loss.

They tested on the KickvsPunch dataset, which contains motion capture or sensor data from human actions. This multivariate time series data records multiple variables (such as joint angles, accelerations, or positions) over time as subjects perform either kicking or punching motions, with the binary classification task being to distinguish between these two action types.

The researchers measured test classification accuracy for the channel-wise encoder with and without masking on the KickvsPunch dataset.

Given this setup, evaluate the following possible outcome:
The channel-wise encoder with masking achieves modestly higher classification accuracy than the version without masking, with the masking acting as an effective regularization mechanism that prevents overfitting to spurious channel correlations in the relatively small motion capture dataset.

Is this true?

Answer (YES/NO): NO